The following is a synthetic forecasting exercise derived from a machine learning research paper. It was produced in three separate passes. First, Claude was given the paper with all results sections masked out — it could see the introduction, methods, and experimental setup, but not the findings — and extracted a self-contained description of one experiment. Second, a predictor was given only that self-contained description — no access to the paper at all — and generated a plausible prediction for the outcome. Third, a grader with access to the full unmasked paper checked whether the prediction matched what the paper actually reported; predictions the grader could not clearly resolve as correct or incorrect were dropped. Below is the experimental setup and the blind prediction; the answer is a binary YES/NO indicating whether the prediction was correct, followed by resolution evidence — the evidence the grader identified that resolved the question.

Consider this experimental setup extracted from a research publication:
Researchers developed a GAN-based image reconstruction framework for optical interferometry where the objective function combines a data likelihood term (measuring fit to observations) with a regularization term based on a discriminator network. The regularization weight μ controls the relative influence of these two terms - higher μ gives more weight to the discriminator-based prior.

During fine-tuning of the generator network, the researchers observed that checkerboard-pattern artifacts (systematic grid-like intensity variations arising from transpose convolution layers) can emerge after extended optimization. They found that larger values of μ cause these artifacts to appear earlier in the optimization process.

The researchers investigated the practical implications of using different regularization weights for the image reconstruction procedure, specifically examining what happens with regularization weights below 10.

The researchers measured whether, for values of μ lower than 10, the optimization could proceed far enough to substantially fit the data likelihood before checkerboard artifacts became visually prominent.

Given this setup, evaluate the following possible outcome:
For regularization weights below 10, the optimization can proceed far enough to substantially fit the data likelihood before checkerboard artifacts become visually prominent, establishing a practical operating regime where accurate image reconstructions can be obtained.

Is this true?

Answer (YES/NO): YES